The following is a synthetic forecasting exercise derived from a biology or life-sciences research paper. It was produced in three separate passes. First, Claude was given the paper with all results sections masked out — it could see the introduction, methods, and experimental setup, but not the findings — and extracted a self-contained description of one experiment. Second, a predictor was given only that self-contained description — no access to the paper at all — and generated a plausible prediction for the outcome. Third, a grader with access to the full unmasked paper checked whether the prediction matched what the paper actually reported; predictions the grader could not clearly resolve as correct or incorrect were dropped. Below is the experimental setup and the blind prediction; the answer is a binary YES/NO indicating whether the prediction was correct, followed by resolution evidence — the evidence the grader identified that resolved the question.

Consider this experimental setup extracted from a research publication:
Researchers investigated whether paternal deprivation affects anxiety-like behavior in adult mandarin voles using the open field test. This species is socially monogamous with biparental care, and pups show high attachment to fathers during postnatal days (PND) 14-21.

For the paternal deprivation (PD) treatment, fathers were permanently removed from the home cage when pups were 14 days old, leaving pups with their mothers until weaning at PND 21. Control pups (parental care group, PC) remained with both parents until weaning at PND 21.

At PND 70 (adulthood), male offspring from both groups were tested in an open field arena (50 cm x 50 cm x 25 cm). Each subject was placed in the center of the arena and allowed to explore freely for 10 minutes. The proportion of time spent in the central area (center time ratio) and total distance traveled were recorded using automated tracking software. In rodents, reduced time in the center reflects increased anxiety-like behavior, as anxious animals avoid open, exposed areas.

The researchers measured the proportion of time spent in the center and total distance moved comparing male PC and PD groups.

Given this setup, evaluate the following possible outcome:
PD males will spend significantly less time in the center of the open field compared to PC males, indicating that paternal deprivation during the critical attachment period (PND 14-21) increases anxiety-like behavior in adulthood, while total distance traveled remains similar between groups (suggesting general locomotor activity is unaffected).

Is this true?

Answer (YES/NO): YES